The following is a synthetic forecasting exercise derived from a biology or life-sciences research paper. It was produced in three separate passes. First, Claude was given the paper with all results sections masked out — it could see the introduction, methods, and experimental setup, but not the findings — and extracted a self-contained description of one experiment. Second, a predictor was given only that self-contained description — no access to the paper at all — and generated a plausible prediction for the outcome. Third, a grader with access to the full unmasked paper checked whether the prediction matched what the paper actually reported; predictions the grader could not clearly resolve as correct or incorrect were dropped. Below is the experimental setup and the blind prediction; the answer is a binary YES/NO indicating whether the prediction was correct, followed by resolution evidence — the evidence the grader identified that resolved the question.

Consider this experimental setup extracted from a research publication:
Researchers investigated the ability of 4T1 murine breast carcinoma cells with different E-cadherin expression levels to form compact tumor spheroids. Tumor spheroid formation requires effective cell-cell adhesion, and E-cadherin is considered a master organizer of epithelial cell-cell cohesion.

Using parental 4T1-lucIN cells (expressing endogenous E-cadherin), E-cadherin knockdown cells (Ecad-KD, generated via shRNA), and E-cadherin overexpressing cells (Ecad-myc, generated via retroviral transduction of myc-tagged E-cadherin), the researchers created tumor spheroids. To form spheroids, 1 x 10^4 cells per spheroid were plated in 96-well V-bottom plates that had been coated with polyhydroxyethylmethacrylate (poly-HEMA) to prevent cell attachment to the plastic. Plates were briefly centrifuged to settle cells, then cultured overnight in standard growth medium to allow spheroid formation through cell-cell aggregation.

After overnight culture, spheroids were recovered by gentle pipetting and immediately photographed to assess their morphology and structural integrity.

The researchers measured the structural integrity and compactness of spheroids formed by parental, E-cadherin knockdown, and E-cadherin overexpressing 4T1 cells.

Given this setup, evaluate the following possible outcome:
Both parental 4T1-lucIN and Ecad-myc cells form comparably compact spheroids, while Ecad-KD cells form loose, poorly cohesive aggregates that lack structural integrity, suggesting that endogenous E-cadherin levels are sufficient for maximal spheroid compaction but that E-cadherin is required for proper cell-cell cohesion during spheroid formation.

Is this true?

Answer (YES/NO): YES